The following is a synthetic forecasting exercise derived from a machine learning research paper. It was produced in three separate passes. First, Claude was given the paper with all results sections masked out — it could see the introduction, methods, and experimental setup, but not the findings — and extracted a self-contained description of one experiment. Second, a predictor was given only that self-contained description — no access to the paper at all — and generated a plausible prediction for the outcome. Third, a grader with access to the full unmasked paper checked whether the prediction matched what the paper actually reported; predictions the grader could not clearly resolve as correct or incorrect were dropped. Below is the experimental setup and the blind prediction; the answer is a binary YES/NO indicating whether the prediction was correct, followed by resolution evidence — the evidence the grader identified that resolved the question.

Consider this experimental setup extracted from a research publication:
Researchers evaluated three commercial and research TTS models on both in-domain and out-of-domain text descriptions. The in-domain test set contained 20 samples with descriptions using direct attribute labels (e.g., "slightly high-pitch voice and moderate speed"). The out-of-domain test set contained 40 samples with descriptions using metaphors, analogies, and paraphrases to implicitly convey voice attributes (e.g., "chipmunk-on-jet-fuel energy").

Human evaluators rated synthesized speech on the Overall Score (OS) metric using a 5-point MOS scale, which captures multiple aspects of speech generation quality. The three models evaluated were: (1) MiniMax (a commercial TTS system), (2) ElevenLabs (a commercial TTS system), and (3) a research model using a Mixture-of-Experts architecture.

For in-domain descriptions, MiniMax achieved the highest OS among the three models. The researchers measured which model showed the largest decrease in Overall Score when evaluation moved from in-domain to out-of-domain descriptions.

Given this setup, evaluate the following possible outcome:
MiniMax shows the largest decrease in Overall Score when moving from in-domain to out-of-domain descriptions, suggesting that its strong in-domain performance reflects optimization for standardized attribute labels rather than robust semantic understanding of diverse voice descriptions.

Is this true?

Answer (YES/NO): YES